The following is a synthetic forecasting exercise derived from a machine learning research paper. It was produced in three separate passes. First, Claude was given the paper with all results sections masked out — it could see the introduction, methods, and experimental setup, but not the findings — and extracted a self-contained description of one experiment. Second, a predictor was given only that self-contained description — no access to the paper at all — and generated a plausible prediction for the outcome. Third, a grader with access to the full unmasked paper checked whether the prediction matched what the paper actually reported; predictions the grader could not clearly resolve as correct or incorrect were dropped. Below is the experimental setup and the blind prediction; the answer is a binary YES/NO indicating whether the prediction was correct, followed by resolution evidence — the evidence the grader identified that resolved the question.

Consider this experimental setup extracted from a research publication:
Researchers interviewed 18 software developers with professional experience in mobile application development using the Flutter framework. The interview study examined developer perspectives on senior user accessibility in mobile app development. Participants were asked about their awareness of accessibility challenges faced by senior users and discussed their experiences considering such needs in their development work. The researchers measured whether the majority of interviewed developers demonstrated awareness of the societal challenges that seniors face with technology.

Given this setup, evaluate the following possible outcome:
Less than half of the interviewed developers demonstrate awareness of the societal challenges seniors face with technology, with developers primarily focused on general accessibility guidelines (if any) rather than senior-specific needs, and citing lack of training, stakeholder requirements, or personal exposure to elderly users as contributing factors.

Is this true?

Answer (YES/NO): NO